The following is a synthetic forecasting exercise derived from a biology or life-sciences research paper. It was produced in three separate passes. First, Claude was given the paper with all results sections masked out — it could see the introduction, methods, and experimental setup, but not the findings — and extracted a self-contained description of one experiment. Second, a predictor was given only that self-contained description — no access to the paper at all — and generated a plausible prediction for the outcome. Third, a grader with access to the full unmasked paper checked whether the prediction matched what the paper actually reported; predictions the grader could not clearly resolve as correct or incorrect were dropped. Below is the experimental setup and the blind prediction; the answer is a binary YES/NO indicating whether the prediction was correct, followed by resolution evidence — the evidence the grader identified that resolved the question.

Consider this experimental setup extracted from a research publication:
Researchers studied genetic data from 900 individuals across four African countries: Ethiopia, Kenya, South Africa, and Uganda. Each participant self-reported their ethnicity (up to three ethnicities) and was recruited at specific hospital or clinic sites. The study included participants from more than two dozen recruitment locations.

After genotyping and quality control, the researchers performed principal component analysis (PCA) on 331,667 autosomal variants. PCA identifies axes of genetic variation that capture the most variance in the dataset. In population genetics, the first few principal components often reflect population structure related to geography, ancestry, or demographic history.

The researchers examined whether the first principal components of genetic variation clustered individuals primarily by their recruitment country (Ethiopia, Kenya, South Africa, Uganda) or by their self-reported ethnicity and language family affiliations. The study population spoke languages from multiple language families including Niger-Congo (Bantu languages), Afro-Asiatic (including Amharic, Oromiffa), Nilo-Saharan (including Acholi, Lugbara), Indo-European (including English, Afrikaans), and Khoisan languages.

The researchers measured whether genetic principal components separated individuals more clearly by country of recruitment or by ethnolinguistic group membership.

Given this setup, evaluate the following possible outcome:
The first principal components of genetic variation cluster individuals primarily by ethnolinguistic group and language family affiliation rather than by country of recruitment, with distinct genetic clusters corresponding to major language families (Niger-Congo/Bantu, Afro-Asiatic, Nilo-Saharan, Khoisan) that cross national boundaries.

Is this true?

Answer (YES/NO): NO